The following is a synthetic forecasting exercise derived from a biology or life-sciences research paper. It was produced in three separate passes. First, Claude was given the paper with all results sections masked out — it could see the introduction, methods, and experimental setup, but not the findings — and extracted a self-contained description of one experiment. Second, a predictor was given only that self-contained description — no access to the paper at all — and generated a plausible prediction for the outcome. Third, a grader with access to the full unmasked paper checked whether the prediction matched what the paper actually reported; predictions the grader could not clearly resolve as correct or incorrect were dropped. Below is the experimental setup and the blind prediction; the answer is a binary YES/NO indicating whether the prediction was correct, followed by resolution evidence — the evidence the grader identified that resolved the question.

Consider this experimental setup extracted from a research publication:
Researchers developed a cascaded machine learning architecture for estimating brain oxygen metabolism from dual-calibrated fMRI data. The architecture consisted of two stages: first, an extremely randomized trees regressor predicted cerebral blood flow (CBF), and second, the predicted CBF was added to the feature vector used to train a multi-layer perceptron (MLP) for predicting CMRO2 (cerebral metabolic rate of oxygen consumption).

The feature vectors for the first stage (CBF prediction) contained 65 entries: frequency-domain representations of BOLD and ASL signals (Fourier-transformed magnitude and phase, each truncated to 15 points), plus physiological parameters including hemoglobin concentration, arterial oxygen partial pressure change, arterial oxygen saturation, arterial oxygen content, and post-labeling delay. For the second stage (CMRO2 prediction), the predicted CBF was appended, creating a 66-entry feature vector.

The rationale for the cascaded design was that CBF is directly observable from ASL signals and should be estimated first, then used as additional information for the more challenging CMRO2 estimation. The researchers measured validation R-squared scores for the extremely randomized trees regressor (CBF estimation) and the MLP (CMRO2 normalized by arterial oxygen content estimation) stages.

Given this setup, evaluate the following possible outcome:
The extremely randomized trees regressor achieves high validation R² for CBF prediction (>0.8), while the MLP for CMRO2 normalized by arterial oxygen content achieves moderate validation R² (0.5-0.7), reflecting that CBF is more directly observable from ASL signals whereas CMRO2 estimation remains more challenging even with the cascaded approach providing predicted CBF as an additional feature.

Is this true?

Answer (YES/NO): NO